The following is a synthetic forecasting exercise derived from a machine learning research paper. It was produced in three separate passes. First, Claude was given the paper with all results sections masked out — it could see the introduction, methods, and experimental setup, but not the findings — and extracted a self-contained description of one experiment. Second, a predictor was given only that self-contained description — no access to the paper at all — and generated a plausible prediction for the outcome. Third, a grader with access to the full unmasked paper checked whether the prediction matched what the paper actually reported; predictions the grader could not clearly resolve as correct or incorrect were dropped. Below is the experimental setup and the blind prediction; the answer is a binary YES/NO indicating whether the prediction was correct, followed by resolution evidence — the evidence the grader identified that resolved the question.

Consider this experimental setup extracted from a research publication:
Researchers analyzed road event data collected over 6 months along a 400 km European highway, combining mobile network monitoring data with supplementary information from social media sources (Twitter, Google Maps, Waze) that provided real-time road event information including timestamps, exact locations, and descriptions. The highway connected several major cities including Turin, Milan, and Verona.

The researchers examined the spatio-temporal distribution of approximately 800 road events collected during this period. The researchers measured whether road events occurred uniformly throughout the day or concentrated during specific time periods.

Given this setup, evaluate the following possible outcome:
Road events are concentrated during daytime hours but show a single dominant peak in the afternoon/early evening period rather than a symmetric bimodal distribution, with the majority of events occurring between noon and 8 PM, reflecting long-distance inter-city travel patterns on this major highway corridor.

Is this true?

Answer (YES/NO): NO